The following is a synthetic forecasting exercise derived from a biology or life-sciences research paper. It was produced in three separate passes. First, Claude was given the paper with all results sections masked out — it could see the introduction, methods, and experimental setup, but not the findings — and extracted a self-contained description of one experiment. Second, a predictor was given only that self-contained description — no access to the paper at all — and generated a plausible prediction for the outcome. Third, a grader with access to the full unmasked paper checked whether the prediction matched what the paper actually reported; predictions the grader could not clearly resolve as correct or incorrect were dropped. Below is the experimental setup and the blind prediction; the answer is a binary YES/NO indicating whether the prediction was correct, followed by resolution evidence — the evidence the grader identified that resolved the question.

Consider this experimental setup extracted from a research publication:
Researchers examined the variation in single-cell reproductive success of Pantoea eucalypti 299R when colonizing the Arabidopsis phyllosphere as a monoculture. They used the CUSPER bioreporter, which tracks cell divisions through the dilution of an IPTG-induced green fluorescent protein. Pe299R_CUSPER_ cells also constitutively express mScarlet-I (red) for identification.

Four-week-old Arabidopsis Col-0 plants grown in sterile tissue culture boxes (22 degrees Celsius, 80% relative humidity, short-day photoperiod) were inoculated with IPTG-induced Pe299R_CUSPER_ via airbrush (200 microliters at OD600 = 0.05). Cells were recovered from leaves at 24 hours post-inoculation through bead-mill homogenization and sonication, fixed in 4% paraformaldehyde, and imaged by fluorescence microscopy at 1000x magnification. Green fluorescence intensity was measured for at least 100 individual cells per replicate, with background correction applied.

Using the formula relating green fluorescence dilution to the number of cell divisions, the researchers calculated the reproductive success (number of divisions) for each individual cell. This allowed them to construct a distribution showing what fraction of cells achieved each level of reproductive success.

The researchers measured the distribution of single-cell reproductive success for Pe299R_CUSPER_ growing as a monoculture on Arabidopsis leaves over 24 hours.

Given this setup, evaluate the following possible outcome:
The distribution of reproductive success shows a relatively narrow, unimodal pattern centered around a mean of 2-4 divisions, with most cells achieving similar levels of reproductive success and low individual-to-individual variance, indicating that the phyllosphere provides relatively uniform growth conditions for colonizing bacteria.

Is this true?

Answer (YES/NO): NO